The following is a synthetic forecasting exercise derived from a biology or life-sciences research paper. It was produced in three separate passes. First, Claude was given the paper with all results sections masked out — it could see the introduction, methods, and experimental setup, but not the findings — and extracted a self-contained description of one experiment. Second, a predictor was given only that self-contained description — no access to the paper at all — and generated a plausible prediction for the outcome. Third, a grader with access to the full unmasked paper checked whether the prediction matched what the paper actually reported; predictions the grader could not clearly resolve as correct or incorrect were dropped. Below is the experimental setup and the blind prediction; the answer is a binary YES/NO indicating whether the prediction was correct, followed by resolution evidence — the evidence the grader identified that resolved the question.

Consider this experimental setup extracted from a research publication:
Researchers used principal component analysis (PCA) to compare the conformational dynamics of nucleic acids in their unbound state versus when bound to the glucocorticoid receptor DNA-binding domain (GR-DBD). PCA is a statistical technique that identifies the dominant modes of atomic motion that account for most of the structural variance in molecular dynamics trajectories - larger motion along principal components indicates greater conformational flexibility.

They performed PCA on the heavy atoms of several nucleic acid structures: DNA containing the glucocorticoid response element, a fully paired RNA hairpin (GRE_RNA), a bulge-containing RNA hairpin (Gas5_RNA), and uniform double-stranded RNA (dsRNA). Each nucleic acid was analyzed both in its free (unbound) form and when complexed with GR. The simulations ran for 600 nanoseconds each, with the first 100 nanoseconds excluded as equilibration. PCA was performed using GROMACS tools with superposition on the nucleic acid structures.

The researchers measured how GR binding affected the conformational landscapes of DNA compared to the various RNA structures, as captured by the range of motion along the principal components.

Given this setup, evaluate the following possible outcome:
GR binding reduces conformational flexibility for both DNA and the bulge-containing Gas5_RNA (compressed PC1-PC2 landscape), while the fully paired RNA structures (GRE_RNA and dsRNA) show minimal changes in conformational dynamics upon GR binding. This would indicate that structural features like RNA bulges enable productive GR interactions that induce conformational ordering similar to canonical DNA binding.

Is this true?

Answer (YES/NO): YES